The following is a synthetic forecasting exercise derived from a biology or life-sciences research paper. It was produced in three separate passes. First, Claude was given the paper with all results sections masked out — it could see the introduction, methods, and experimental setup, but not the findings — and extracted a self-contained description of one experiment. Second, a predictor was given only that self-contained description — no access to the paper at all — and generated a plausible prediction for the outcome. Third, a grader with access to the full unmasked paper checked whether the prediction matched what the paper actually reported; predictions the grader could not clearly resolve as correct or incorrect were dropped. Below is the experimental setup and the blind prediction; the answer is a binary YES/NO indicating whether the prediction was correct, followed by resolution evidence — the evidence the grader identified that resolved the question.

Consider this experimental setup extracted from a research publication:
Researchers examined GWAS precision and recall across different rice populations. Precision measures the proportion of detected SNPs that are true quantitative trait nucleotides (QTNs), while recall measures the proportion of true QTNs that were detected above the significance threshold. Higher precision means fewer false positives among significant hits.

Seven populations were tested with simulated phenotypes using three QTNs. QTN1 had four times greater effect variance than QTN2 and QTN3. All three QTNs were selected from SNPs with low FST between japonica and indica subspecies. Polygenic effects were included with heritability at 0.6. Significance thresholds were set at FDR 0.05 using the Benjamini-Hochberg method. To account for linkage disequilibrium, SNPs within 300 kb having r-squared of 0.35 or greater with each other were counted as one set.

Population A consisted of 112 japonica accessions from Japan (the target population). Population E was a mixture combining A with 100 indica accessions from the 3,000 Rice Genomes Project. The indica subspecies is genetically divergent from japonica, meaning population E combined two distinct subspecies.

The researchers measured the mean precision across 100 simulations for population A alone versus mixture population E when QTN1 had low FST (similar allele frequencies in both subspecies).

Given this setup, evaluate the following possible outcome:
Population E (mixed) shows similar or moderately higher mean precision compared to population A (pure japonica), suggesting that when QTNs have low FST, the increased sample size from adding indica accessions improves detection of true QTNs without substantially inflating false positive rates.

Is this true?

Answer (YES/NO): YES